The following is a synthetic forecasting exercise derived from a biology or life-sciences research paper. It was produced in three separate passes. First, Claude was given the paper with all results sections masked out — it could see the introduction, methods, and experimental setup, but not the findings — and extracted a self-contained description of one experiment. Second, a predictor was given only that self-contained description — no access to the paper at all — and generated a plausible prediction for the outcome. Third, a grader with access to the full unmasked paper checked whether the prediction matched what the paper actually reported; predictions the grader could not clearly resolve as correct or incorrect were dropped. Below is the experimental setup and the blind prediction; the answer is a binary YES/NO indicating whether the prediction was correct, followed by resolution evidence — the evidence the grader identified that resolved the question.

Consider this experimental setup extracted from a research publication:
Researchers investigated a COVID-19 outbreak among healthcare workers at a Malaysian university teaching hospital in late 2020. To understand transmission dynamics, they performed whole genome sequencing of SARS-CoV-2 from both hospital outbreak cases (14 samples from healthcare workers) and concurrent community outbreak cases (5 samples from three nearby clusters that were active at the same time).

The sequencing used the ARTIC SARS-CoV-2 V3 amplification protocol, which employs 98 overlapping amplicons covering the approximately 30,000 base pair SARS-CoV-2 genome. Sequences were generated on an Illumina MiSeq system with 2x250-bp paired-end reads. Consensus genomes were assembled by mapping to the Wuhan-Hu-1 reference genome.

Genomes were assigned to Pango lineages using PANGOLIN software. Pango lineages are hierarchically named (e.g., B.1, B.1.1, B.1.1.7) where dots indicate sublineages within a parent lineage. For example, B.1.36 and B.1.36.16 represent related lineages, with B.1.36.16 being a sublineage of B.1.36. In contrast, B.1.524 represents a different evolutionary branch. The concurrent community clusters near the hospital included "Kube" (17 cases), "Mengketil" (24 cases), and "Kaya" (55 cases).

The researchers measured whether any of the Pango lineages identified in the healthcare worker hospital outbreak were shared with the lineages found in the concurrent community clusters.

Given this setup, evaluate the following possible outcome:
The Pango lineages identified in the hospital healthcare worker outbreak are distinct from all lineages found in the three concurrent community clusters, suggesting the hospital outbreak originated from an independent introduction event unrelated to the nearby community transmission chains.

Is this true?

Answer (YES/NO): NO